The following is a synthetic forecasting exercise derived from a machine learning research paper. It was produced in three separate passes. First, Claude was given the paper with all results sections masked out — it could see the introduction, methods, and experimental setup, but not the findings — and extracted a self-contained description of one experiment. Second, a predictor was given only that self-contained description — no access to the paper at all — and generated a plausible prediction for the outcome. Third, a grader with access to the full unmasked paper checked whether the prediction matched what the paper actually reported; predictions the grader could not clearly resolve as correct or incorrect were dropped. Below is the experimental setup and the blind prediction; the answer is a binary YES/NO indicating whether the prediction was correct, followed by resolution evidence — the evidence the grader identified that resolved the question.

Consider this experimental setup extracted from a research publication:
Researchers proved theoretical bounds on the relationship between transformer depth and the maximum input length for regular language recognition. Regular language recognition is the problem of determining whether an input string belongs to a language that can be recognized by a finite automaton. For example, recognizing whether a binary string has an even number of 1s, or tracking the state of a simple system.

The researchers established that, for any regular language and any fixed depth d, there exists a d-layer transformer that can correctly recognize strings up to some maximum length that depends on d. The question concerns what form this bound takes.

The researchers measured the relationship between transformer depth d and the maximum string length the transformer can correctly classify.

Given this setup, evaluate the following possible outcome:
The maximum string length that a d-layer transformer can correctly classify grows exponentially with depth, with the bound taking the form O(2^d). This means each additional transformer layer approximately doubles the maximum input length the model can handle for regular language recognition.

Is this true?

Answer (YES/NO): NO